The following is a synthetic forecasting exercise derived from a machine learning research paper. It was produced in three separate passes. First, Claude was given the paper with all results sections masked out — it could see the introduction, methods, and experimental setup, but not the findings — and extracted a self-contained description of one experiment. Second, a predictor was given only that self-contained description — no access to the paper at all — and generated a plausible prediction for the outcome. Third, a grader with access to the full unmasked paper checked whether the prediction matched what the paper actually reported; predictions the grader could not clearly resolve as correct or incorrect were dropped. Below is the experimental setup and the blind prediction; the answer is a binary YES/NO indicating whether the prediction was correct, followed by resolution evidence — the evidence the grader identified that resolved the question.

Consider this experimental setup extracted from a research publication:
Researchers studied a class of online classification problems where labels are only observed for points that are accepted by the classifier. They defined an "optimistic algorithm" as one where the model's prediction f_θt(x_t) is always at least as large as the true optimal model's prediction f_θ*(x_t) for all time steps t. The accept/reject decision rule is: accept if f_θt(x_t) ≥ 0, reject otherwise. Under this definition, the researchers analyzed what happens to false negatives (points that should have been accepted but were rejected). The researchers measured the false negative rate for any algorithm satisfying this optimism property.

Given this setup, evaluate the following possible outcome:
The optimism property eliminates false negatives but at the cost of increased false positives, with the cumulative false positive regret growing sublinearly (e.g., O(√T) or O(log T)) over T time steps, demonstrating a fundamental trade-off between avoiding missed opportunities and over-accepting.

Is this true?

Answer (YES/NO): NO